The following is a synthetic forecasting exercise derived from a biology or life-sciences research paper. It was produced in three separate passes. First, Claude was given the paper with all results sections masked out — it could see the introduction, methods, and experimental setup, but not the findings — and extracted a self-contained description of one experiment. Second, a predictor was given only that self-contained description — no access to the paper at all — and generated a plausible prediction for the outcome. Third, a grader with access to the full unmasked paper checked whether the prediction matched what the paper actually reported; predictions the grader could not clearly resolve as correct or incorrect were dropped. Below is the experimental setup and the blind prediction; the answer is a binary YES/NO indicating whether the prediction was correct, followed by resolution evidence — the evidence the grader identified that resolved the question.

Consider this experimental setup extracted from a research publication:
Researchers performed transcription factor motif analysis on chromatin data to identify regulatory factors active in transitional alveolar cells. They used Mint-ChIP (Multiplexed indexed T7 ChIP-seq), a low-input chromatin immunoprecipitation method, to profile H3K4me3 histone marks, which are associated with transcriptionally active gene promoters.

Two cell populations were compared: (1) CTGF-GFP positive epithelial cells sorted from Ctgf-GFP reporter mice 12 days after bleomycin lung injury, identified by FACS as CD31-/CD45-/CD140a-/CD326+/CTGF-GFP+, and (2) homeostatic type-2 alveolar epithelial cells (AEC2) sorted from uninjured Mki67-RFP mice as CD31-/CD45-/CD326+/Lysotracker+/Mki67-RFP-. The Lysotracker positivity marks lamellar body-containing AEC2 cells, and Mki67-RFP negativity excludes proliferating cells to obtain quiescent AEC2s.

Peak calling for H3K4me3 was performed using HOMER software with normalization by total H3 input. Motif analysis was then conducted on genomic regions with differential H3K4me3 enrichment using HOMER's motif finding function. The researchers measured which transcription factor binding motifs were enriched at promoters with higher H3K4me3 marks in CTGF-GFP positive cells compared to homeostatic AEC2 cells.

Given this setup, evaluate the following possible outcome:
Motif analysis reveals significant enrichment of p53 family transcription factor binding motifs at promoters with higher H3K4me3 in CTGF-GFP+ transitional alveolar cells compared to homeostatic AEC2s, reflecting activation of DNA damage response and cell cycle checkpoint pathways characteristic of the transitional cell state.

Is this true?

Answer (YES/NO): YES